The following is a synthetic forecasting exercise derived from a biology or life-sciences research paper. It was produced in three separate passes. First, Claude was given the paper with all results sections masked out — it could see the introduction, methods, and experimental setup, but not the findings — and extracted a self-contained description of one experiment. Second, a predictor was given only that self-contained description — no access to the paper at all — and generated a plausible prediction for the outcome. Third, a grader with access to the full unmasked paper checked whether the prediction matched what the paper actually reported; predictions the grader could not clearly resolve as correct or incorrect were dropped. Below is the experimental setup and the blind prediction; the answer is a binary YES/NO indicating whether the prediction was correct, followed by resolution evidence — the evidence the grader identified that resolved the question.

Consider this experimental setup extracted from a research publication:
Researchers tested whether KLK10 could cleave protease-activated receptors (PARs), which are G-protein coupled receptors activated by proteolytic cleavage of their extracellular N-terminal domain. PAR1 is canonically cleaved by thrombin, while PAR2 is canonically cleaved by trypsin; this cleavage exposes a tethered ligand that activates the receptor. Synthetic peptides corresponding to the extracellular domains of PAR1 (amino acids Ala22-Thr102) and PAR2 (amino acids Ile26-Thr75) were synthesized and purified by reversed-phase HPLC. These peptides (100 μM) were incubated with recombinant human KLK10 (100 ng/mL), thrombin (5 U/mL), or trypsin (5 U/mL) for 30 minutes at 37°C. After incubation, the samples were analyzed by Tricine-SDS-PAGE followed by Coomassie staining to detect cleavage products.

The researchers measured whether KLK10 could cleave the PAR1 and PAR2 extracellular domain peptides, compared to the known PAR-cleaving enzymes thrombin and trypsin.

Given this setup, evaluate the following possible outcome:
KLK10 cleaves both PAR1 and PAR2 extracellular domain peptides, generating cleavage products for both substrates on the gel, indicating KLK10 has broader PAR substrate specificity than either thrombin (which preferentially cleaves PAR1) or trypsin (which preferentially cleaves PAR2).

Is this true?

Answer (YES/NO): NO